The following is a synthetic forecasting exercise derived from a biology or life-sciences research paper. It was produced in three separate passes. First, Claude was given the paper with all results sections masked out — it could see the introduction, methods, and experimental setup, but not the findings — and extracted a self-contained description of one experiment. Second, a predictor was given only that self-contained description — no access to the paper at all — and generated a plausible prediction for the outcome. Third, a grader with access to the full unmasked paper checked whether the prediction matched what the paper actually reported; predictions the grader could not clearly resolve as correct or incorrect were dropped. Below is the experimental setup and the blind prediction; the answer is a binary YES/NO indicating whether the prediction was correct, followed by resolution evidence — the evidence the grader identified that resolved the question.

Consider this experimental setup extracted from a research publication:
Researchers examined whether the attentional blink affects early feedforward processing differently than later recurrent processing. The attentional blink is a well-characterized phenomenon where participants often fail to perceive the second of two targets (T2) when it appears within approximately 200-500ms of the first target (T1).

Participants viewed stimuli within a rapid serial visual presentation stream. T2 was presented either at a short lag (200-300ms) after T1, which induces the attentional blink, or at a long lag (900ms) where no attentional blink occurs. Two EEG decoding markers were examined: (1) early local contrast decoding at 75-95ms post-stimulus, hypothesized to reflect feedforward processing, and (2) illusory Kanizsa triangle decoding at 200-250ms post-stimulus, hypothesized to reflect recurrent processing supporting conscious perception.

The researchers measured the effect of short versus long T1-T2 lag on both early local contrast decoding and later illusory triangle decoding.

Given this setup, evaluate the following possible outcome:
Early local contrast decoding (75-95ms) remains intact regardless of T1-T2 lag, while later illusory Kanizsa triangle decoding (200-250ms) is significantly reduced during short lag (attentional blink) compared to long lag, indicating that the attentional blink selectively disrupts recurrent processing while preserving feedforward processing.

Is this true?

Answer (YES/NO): YES